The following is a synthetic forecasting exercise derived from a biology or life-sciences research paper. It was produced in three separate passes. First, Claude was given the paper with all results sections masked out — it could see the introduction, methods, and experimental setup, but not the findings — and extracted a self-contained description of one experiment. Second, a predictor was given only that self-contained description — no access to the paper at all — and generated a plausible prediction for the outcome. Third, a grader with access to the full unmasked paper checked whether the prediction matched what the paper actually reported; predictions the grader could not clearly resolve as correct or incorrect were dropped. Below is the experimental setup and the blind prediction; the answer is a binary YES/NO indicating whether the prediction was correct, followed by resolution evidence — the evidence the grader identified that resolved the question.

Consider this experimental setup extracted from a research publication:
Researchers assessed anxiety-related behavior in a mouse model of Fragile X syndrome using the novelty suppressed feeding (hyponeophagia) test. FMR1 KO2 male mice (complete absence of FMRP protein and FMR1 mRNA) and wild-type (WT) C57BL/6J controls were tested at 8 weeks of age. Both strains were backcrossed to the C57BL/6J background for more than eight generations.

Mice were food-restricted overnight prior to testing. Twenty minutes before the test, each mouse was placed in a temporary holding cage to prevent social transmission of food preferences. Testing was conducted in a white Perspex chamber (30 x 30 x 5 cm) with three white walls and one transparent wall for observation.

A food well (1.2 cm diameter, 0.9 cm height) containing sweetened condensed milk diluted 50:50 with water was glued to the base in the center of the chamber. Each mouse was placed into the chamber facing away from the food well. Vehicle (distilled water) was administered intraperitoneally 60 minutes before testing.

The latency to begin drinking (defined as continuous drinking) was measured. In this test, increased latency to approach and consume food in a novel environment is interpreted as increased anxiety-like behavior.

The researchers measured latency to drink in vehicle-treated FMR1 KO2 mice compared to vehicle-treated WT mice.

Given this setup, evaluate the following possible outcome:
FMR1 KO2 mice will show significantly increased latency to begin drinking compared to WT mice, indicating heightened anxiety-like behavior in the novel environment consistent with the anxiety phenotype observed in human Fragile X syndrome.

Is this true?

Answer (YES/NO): YES